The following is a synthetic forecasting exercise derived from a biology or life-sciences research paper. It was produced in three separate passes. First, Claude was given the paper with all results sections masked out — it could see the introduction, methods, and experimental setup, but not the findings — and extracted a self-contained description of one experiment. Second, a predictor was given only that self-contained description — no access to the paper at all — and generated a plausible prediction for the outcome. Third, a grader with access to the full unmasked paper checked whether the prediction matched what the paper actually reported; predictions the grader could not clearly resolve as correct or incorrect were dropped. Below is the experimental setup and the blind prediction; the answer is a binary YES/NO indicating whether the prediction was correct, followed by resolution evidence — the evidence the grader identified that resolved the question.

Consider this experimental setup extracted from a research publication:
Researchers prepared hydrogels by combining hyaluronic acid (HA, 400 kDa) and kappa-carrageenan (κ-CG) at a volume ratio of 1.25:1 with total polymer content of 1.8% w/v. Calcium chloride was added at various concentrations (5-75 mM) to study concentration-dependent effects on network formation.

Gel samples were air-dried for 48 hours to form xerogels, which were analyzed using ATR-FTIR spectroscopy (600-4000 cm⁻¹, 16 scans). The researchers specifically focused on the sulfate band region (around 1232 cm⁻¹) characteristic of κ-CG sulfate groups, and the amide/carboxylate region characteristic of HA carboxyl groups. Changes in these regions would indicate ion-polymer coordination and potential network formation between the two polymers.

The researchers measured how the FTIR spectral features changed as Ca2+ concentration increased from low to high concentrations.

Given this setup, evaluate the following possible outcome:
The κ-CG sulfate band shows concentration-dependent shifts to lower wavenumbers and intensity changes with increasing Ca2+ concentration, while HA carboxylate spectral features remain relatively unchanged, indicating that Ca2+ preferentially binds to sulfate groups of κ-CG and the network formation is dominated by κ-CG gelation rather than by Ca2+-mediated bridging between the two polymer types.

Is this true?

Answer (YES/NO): NO